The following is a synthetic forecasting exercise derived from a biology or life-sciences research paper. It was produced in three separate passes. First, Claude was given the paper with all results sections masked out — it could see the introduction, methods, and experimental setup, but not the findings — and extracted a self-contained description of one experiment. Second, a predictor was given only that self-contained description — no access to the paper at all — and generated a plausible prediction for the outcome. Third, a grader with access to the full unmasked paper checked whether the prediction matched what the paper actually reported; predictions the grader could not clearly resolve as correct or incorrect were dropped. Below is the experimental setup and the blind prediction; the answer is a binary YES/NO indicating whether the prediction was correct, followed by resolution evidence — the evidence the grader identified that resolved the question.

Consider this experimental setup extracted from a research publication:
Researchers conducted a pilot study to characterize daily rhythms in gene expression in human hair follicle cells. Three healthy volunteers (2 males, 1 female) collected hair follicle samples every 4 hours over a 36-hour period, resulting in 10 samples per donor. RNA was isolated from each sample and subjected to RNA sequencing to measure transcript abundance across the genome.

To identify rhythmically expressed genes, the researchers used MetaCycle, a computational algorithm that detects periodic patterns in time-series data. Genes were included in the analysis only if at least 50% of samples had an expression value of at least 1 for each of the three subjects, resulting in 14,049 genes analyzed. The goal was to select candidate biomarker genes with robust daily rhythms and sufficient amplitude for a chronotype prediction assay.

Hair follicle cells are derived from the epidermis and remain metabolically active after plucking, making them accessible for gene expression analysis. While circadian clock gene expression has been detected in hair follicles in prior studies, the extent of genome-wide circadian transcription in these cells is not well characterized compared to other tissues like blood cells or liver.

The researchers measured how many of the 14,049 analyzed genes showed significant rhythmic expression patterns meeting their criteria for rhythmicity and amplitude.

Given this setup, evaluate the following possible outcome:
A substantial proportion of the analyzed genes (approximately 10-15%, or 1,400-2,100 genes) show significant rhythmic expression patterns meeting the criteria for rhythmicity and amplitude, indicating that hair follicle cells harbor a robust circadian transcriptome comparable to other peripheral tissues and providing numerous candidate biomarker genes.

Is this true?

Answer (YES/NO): NO